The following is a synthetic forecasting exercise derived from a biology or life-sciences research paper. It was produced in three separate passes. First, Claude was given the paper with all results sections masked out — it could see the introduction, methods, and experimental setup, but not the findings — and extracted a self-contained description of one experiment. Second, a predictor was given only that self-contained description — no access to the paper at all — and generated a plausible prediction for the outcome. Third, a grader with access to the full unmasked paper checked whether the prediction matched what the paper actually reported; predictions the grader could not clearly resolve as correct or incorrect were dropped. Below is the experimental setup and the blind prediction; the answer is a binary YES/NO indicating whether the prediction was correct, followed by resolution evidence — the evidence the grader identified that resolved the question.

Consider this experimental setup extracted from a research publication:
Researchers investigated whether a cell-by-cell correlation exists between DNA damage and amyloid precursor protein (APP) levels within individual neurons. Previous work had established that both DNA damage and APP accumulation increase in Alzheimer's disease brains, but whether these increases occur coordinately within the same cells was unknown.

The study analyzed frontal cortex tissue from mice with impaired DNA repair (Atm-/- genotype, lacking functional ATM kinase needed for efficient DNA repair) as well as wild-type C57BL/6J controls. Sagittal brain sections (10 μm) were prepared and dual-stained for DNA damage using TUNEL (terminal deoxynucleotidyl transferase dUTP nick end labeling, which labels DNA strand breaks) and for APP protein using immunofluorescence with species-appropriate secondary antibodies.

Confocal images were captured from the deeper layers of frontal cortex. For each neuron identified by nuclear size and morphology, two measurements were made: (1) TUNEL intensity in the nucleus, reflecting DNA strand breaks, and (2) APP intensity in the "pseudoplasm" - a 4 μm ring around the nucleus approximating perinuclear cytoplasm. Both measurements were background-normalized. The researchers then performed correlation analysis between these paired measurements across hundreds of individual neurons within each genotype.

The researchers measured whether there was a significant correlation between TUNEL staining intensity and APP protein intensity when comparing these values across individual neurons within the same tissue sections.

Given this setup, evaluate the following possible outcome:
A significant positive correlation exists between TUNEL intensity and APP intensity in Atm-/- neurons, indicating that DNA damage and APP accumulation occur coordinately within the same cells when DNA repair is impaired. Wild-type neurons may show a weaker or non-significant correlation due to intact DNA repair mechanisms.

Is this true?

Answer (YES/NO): YES